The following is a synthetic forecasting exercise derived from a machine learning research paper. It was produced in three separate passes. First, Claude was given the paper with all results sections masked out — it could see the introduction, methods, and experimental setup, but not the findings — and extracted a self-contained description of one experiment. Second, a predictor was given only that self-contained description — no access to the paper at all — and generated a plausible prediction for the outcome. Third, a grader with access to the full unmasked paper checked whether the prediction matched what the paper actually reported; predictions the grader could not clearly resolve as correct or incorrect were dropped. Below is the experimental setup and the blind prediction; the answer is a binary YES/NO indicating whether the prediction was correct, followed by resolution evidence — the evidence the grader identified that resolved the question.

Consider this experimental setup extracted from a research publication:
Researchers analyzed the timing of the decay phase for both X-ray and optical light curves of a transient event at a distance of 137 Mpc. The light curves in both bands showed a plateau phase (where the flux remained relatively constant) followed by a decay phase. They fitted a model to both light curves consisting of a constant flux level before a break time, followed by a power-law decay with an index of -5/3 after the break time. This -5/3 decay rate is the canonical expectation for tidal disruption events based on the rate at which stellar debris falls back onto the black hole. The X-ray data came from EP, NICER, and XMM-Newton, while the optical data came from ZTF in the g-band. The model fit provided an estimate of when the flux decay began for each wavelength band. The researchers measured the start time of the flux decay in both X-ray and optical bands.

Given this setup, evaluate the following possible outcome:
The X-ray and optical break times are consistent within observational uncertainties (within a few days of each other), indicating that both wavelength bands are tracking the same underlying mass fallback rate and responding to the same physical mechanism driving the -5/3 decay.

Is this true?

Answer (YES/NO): NO